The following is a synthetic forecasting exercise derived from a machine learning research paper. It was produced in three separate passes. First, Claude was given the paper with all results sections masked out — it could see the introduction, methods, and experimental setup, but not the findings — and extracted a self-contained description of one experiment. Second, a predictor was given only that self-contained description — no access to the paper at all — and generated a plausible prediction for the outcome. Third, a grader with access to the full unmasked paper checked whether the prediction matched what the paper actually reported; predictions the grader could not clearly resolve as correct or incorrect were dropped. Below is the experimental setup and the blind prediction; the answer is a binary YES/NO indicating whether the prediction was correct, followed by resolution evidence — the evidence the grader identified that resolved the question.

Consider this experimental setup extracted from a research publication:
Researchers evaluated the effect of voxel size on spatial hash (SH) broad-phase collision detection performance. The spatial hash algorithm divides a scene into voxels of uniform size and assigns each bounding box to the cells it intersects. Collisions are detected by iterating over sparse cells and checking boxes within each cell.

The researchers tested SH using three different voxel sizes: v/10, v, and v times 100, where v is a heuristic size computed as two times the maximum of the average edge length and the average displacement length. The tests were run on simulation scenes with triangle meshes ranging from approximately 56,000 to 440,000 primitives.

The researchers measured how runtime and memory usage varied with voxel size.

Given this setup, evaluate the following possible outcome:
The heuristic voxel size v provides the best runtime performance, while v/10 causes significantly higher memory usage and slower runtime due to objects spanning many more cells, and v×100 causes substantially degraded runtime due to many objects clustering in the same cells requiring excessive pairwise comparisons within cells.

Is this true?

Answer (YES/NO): YES